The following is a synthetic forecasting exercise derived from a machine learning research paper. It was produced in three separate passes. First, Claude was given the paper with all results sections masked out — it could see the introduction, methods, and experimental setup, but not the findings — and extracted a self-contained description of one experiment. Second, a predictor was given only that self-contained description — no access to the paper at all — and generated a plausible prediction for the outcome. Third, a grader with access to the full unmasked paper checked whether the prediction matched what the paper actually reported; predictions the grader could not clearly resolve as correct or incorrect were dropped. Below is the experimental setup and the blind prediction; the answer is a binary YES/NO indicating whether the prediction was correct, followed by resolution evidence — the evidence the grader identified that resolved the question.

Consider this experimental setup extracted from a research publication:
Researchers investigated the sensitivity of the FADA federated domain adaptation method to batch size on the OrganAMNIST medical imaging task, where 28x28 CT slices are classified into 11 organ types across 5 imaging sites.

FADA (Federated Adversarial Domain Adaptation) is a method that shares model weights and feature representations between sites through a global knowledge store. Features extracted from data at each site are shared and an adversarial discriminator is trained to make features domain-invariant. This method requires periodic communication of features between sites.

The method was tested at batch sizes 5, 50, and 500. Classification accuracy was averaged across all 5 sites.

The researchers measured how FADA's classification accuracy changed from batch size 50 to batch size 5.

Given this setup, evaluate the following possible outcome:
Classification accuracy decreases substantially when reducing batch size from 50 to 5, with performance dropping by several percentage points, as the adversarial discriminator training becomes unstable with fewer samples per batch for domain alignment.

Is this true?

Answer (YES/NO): NO